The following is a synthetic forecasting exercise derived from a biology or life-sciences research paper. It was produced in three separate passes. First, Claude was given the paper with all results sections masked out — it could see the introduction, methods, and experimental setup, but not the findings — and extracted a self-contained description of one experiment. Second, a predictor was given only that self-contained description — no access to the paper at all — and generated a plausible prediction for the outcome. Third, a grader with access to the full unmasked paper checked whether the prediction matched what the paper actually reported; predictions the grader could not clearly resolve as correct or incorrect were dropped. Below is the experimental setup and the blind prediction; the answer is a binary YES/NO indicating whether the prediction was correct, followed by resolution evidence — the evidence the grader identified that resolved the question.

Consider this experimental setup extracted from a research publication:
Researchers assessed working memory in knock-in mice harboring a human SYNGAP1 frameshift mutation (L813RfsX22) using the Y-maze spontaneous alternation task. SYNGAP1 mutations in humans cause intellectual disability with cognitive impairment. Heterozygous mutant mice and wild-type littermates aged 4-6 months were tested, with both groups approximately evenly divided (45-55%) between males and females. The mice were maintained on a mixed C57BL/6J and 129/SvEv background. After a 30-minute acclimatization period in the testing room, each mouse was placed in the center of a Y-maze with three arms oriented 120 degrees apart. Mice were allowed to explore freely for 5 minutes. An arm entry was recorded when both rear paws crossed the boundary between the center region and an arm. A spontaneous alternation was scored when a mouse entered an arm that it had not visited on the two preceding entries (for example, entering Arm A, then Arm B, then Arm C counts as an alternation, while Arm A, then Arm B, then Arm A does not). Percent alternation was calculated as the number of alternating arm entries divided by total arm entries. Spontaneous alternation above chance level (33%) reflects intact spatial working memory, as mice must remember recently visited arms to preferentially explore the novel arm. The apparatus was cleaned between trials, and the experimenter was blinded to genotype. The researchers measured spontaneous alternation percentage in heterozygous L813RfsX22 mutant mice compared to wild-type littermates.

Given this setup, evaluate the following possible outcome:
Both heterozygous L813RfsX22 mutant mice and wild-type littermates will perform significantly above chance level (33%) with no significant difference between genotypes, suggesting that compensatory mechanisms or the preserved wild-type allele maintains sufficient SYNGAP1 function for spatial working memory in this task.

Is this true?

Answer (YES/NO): NO